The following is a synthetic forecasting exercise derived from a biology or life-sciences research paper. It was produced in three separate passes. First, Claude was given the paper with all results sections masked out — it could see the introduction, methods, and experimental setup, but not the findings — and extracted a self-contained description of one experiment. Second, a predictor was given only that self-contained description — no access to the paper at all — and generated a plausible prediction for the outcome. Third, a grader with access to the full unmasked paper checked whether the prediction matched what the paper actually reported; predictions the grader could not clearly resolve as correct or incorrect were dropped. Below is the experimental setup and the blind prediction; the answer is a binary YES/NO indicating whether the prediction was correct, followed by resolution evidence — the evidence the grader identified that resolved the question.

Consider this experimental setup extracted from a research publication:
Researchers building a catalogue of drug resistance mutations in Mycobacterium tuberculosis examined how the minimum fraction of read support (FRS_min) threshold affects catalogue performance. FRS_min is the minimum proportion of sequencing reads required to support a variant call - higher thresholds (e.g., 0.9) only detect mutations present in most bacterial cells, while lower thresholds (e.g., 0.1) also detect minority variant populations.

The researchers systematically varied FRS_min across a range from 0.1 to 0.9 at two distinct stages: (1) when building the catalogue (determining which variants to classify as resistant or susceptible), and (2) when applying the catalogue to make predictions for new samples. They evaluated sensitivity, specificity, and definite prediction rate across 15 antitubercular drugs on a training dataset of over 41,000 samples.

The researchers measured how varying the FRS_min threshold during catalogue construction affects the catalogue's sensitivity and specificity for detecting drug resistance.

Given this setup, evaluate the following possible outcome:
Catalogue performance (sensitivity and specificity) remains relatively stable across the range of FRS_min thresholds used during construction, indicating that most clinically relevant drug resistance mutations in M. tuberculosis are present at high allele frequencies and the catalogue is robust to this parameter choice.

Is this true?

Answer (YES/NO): YES